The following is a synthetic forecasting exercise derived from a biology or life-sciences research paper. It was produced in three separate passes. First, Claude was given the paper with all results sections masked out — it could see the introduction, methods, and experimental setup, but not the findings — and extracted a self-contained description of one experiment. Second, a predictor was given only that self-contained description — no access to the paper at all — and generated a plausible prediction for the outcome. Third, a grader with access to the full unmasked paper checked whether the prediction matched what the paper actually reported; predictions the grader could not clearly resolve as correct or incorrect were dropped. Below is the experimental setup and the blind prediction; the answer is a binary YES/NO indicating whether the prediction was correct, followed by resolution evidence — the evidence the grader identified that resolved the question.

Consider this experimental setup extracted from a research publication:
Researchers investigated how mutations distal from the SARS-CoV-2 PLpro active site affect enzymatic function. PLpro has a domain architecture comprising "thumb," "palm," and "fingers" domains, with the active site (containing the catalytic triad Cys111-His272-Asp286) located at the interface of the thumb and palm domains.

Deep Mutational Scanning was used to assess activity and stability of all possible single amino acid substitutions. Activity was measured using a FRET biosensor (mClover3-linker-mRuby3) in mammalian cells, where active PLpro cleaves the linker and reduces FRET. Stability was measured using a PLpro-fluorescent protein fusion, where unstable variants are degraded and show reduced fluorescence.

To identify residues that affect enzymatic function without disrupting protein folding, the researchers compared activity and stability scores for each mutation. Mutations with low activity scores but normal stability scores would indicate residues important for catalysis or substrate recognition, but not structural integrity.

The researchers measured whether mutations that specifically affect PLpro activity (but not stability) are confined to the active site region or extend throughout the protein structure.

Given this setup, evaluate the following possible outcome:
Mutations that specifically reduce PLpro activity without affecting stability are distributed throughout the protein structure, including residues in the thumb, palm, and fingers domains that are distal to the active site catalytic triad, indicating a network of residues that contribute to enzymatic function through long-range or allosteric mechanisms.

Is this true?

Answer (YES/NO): YES